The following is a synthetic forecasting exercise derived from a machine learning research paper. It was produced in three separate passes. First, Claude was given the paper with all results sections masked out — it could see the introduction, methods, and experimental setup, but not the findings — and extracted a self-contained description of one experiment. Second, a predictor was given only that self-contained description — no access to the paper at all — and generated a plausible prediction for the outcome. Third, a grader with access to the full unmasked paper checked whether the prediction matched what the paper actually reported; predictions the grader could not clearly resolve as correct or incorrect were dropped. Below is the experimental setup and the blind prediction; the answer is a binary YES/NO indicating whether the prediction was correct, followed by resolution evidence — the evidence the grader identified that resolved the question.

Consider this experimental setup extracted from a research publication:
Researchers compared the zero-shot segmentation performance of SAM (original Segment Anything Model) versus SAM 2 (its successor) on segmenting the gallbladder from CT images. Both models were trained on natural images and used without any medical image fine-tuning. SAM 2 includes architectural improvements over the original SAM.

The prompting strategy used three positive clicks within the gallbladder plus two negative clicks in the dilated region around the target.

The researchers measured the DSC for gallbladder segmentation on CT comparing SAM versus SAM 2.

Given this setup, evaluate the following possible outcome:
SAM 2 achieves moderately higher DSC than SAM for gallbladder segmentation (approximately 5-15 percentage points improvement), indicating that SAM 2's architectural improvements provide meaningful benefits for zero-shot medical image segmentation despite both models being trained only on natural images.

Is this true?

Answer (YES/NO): YES